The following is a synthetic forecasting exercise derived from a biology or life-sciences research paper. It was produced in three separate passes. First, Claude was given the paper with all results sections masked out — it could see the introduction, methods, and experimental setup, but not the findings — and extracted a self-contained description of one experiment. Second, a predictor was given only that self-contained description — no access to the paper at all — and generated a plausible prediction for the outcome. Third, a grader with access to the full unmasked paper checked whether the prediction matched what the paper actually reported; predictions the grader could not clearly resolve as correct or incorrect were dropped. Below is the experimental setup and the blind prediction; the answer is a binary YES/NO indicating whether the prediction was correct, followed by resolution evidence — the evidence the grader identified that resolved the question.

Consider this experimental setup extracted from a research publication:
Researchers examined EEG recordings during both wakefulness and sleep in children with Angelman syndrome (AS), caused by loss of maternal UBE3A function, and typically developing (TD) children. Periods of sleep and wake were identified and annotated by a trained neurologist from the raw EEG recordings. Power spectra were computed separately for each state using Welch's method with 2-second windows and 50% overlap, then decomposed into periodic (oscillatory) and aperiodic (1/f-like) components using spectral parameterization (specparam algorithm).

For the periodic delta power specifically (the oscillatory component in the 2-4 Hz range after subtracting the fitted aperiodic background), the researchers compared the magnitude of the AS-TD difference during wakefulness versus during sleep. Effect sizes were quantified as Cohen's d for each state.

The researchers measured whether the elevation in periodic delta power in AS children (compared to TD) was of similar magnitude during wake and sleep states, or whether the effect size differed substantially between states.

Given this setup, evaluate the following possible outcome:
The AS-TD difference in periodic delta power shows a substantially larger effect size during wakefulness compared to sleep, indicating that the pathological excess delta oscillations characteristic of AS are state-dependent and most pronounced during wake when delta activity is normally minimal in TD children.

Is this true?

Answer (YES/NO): NO